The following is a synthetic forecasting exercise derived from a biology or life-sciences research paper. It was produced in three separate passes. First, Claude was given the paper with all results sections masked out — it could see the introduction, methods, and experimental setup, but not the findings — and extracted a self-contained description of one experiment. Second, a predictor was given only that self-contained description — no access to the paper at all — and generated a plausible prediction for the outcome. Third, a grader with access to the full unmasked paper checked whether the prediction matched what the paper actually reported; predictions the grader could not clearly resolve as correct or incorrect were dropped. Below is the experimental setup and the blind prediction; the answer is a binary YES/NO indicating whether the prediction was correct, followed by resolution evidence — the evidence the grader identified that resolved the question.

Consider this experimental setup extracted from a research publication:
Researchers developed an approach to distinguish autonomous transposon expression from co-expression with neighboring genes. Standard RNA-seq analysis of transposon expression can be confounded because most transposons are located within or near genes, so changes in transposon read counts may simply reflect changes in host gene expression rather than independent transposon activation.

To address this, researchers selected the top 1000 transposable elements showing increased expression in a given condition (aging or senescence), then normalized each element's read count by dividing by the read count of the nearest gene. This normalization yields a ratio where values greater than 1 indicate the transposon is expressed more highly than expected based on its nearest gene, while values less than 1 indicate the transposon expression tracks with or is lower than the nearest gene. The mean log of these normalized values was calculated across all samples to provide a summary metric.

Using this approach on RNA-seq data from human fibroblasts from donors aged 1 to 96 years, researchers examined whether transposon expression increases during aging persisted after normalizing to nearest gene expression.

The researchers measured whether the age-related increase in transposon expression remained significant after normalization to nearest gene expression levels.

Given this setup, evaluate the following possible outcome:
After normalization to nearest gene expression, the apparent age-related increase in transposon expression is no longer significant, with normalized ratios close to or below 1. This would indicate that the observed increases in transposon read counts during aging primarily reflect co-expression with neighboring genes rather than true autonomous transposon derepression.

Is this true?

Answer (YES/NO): NO